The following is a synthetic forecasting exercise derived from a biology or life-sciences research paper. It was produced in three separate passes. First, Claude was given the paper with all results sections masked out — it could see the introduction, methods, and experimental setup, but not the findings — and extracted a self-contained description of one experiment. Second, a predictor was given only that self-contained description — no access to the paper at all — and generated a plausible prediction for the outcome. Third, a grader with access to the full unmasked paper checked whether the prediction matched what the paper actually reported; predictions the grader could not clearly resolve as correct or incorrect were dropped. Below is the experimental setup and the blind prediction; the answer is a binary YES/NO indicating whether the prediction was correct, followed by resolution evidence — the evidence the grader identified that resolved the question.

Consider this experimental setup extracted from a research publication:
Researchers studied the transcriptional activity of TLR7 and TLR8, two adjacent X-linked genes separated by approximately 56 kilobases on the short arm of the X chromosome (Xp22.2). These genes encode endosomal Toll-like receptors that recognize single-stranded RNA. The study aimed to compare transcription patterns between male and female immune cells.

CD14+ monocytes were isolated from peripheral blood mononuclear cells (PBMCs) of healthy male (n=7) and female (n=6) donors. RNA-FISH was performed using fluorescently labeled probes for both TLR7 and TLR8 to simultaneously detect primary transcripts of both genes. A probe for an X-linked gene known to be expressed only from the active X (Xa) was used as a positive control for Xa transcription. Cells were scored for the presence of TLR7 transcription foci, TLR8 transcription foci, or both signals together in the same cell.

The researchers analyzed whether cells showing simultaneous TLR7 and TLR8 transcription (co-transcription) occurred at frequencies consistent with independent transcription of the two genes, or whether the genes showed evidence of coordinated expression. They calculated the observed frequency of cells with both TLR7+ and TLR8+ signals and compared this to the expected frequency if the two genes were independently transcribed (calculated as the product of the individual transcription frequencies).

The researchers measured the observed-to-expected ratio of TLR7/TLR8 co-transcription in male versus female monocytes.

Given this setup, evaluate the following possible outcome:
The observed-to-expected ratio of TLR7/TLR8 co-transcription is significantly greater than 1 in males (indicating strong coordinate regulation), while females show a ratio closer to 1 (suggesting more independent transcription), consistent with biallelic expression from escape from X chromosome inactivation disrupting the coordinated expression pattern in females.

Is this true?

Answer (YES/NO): NO